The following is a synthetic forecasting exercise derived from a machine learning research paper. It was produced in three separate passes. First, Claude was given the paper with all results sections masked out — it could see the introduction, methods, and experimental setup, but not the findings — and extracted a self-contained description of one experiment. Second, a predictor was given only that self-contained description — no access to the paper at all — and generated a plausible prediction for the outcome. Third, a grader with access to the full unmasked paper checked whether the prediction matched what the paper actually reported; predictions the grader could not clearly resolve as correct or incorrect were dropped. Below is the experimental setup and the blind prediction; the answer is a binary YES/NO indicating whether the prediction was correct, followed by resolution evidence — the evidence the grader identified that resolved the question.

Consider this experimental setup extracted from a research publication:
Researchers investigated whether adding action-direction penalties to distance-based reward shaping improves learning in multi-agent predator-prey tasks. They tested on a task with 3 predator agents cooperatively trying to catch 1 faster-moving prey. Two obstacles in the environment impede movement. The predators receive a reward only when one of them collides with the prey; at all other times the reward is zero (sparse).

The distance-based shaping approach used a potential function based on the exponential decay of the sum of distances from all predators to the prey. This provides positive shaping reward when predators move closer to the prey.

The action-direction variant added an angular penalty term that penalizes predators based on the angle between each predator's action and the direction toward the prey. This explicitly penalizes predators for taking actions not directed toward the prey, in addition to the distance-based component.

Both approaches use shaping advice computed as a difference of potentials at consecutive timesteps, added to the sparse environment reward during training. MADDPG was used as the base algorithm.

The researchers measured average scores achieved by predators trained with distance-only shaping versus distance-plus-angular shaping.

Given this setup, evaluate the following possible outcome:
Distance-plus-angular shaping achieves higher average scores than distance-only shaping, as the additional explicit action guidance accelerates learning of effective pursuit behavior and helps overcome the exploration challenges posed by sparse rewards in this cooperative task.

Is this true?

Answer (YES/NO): YES